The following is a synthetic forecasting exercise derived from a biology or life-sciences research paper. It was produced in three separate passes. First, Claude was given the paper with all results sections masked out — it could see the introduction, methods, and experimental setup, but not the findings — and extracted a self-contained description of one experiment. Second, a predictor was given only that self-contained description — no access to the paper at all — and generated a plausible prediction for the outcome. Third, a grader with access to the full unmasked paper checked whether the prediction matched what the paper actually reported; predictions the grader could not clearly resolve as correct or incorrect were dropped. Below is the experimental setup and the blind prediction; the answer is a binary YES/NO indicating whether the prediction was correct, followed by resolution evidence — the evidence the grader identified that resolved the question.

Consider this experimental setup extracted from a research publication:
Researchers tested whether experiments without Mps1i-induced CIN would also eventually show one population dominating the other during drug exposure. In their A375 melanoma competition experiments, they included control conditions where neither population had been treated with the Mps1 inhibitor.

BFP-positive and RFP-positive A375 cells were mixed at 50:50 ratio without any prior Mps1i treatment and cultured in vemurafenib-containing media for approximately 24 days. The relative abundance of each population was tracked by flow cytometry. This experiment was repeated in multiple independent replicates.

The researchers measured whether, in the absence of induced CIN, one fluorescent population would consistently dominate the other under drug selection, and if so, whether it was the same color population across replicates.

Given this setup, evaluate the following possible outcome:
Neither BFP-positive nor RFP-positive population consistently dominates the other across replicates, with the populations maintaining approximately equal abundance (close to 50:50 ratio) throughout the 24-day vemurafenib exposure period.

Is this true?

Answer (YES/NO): NO